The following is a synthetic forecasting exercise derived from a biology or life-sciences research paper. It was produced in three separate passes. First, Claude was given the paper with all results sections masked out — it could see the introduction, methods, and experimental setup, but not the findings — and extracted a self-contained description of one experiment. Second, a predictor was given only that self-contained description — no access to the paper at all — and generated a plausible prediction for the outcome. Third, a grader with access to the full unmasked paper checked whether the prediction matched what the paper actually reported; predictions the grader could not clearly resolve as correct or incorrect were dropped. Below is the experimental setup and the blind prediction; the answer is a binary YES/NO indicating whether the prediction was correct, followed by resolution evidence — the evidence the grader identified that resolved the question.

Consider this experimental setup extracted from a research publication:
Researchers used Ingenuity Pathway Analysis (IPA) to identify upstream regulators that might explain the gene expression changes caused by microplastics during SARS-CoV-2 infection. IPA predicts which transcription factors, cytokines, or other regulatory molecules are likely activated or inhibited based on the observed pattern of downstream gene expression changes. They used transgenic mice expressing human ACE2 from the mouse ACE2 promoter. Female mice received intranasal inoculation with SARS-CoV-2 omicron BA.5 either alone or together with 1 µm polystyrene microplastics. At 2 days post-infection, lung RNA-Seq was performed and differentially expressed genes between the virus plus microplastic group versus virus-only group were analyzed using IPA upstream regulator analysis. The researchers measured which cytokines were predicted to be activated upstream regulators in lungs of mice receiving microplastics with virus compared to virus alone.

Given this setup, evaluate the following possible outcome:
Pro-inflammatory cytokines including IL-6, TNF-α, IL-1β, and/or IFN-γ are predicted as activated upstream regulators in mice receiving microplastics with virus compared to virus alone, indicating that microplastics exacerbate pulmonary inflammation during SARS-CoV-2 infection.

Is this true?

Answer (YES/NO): NO